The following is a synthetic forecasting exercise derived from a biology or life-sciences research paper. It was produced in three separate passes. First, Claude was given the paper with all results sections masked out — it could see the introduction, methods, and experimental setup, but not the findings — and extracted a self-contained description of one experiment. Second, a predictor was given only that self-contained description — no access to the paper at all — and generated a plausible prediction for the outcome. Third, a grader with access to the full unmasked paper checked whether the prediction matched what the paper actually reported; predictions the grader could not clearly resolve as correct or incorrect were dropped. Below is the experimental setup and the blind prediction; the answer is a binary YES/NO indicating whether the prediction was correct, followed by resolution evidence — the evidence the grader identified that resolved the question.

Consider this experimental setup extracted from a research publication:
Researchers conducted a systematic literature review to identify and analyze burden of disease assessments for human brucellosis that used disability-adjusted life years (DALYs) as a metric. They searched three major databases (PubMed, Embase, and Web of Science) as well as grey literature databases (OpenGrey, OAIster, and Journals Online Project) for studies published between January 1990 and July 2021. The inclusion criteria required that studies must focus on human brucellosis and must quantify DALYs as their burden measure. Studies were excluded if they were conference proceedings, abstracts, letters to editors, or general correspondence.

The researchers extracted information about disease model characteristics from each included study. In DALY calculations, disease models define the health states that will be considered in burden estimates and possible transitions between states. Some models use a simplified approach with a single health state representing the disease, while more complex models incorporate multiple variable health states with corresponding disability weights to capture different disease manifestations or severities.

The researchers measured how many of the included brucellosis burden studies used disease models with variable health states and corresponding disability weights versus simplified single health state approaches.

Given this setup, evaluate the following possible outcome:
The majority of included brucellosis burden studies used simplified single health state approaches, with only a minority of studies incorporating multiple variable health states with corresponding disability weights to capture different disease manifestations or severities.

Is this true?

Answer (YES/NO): YES